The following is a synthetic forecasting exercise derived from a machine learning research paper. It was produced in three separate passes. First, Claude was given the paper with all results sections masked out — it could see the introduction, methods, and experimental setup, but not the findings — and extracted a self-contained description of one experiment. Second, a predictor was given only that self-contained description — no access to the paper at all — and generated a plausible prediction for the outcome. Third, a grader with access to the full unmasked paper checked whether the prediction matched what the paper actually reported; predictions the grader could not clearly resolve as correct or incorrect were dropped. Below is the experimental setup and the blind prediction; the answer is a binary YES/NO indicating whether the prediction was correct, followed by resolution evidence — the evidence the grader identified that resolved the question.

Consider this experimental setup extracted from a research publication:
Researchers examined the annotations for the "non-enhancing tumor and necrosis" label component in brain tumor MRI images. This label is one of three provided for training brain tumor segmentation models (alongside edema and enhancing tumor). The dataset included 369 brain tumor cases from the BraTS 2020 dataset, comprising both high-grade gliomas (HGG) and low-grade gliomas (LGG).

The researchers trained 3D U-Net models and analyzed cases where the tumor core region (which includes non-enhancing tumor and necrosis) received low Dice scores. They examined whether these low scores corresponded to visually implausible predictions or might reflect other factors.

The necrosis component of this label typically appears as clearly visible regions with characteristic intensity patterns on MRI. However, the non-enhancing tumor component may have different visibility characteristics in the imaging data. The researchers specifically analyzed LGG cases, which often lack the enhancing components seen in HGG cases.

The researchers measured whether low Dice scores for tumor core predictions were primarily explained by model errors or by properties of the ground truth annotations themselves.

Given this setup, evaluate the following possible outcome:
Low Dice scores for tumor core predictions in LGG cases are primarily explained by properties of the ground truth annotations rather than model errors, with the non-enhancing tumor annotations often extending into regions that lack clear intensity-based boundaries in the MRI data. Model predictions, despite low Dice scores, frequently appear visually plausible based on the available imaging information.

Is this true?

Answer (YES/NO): YES